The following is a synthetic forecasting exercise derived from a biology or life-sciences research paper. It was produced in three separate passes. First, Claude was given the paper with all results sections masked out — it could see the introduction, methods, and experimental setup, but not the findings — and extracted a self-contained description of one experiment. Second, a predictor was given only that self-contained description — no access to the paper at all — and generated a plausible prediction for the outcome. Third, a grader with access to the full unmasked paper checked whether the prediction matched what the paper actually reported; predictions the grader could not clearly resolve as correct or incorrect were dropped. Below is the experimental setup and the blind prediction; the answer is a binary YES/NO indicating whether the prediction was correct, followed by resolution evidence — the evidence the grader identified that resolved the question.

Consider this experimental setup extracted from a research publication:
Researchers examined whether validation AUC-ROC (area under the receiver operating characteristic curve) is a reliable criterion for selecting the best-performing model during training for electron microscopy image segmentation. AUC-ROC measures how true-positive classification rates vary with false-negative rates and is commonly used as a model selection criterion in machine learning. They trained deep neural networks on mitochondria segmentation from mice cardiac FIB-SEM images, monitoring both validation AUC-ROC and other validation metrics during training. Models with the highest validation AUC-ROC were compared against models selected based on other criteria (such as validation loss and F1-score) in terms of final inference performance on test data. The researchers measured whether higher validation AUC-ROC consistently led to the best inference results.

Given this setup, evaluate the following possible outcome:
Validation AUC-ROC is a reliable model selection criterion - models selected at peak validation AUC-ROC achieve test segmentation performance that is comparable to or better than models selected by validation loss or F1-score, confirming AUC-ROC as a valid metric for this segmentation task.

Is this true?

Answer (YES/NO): NO